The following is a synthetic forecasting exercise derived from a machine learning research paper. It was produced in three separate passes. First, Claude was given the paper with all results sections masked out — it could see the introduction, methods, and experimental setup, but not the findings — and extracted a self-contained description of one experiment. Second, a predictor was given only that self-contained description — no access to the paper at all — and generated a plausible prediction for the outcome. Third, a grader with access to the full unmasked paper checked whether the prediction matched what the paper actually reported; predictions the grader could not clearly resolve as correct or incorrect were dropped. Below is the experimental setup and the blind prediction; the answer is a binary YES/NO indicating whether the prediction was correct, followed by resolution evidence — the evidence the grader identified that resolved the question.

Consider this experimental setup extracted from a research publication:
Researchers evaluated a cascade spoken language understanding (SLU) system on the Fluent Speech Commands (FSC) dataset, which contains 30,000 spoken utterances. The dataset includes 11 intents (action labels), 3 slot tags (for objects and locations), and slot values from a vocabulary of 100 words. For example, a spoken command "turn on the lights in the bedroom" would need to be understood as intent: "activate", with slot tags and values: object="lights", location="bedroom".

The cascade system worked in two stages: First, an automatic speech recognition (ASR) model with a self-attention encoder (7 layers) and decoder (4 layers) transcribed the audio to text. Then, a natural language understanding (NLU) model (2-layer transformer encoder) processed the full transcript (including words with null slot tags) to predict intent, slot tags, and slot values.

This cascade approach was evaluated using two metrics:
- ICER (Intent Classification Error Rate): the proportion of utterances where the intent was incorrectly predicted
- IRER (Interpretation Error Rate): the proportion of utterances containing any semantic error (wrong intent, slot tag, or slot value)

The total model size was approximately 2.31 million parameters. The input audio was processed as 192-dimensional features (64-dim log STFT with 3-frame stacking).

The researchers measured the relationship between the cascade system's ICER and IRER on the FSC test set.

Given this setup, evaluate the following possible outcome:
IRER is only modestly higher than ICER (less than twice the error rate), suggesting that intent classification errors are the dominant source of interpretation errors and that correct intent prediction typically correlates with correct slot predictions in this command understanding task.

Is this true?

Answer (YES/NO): NO